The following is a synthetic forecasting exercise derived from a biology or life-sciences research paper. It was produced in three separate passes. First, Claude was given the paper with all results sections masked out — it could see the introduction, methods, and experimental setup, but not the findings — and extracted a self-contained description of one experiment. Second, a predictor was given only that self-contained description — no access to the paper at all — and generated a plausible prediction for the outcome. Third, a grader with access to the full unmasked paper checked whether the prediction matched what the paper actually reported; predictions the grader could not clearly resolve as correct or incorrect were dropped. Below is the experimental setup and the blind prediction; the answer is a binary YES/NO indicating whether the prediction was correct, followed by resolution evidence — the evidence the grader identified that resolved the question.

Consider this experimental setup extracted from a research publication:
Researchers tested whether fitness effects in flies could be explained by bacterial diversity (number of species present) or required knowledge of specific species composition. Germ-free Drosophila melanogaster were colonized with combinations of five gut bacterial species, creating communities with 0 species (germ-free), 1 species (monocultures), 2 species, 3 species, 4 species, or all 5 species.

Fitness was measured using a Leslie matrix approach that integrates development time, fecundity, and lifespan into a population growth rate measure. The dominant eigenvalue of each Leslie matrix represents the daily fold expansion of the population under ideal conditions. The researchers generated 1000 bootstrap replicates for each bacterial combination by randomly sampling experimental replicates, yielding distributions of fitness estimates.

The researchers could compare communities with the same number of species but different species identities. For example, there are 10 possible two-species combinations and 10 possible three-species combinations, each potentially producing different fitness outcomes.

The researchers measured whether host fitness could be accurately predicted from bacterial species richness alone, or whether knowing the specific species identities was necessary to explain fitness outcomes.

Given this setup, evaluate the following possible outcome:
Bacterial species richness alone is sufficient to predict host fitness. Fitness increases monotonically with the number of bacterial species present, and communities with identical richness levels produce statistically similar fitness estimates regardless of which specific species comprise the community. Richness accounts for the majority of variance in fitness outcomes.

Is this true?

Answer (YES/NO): NO